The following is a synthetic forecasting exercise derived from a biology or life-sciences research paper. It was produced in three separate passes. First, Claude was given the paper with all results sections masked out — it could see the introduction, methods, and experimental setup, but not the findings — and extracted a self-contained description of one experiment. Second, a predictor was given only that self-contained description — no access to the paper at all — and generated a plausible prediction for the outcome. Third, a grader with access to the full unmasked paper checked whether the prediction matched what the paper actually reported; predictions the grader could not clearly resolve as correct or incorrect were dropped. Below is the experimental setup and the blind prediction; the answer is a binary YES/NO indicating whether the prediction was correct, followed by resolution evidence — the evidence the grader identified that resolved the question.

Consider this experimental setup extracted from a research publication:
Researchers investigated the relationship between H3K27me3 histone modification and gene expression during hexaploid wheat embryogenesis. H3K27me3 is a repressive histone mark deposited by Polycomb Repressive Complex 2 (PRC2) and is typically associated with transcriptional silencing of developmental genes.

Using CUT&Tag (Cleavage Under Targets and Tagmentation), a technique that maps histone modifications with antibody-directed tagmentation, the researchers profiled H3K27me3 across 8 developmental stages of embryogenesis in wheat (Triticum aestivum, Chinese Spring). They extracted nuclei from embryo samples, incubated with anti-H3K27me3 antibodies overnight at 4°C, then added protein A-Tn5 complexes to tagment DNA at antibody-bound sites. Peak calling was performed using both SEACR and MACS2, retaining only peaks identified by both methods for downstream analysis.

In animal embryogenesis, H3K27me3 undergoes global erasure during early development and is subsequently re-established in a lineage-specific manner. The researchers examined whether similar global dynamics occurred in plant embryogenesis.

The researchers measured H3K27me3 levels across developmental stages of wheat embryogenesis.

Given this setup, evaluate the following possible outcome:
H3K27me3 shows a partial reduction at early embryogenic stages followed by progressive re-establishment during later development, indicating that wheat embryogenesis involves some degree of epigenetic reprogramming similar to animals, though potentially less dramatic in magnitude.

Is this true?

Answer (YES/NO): NO